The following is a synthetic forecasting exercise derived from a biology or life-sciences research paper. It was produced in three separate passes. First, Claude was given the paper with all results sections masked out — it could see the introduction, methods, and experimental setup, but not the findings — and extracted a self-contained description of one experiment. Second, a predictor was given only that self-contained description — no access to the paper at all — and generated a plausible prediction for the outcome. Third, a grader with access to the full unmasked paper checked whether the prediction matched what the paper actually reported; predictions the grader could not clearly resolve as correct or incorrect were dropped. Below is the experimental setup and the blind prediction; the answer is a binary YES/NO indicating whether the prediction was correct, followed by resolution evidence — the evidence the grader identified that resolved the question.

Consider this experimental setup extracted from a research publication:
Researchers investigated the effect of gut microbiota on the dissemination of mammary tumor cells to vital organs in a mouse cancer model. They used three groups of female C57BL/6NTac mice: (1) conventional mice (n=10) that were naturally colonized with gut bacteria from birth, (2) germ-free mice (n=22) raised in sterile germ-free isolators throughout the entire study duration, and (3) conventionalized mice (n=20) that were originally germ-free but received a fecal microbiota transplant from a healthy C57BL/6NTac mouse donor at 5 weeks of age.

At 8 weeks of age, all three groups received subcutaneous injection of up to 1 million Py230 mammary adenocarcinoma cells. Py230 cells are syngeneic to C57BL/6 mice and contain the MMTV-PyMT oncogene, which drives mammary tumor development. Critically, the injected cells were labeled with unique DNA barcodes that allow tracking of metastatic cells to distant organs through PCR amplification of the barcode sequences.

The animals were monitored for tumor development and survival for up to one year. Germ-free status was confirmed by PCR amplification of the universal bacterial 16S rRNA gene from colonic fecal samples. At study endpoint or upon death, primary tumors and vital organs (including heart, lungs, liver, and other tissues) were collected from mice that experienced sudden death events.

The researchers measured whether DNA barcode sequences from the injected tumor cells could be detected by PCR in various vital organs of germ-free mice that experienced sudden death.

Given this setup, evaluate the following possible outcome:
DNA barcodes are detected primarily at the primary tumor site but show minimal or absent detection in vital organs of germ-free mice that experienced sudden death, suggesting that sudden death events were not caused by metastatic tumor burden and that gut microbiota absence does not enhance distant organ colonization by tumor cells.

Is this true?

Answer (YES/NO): NO